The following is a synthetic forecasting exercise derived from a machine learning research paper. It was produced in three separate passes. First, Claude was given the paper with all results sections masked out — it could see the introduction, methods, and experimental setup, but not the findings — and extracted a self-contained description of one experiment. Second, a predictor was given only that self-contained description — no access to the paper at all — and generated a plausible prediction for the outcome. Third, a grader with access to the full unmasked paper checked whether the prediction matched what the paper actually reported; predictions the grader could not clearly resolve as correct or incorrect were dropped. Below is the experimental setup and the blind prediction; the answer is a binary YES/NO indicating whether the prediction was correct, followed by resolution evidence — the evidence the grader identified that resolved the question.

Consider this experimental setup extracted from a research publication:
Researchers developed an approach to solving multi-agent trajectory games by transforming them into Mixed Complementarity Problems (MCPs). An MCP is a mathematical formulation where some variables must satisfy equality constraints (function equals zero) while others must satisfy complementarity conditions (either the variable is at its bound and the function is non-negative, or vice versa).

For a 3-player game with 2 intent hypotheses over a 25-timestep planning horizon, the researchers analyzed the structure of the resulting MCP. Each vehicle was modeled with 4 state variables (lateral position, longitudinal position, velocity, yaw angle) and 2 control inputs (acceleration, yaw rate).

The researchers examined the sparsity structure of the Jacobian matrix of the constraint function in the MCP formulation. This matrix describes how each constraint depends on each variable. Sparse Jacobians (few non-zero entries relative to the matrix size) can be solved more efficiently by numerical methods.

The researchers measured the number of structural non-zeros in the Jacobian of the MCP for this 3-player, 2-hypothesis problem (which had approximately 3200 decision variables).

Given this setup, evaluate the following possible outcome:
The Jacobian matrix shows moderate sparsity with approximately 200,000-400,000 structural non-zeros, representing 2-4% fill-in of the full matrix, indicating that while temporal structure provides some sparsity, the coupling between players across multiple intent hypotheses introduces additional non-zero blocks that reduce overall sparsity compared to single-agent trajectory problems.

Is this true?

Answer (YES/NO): NO